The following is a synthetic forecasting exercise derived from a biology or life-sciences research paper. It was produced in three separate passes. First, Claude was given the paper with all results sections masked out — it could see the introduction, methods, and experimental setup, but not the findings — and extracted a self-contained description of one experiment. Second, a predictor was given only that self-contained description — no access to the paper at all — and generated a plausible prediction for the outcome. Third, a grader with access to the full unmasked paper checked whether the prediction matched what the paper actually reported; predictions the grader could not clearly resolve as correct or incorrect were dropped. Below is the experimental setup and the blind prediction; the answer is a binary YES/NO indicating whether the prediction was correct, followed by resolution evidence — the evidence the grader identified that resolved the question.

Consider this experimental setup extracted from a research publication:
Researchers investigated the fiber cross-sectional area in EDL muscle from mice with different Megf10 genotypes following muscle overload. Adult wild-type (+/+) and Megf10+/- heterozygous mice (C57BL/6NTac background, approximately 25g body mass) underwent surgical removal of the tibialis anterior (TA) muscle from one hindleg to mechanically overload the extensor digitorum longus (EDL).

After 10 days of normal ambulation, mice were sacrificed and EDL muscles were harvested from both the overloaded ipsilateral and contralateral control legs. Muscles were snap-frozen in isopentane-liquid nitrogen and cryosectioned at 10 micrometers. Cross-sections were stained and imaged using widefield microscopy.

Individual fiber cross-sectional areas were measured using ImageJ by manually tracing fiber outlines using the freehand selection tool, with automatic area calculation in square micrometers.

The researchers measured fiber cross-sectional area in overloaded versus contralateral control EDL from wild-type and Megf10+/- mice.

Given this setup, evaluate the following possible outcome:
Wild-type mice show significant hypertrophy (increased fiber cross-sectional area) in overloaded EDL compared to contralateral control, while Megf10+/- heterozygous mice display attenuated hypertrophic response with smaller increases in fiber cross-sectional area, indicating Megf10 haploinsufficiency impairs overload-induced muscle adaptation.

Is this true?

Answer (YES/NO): NO